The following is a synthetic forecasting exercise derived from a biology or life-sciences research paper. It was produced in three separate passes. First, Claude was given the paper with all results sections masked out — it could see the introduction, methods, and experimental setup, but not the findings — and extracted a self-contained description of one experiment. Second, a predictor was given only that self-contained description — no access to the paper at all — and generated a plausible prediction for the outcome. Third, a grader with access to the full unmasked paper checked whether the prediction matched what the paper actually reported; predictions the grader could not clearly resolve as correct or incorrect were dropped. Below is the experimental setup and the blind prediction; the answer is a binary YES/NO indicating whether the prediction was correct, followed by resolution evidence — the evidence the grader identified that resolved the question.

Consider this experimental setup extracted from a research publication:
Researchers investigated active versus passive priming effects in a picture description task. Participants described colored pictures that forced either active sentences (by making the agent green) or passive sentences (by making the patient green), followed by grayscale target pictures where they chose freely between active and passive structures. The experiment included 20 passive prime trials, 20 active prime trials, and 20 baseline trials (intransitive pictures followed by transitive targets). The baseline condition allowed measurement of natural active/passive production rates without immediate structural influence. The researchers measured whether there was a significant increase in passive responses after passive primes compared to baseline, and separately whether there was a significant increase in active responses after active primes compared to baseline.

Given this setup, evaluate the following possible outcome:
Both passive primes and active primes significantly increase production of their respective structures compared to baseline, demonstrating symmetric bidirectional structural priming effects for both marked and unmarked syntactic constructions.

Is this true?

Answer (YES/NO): NO